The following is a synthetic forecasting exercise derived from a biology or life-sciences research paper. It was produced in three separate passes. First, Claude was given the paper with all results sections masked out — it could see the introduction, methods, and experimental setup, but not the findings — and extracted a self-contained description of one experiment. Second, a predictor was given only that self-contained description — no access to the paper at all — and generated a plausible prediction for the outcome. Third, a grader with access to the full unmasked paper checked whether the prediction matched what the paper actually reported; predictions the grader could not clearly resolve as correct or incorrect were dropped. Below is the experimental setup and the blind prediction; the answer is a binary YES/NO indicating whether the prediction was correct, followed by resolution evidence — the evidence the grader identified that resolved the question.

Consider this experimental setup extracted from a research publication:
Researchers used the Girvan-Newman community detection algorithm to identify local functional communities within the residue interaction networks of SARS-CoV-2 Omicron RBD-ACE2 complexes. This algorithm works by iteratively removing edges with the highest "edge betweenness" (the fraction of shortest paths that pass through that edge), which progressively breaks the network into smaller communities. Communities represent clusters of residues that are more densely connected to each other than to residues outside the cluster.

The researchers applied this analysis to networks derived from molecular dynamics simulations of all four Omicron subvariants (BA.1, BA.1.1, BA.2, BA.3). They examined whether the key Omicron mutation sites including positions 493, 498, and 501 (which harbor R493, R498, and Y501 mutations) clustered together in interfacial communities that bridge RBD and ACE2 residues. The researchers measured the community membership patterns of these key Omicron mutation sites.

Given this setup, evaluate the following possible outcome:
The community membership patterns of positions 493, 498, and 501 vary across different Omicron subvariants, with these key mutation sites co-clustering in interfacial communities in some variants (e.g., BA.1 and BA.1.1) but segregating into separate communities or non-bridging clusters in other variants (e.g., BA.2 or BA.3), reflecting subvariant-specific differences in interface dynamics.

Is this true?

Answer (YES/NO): NO